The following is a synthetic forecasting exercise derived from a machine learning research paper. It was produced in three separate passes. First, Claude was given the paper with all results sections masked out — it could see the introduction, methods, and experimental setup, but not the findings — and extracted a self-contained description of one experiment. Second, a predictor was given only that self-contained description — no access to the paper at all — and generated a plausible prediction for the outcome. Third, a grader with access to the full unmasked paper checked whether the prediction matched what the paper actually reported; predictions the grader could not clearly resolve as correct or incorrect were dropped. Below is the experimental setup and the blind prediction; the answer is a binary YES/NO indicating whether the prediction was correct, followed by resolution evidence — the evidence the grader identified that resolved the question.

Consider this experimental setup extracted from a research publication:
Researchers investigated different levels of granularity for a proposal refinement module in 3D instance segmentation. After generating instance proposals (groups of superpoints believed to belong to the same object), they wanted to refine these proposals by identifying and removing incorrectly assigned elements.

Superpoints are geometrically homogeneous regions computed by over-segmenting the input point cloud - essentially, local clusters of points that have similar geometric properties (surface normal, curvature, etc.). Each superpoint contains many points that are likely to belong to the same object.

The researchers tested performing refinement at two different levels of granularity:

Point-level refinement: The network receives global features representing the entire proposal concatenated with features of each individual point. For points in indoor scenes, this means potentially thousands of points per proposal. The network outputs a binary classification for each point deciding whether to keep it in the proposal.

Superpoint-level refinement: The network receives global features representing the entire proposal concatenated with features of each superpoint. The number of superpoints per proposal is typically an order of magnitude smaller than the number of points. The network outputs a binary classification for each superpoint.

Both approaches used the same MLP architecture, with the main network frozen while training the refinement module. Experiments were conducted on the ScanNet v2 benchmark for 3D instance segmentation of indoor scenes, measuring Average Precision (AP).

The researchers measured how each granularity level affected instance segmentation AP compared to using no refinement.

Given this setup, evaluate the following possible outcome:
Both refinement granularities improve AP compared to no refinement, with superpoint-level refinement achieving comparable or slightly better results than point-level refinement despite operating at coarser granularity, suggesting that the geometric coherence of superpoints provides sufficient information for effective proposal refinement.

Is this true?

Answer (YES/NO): NO